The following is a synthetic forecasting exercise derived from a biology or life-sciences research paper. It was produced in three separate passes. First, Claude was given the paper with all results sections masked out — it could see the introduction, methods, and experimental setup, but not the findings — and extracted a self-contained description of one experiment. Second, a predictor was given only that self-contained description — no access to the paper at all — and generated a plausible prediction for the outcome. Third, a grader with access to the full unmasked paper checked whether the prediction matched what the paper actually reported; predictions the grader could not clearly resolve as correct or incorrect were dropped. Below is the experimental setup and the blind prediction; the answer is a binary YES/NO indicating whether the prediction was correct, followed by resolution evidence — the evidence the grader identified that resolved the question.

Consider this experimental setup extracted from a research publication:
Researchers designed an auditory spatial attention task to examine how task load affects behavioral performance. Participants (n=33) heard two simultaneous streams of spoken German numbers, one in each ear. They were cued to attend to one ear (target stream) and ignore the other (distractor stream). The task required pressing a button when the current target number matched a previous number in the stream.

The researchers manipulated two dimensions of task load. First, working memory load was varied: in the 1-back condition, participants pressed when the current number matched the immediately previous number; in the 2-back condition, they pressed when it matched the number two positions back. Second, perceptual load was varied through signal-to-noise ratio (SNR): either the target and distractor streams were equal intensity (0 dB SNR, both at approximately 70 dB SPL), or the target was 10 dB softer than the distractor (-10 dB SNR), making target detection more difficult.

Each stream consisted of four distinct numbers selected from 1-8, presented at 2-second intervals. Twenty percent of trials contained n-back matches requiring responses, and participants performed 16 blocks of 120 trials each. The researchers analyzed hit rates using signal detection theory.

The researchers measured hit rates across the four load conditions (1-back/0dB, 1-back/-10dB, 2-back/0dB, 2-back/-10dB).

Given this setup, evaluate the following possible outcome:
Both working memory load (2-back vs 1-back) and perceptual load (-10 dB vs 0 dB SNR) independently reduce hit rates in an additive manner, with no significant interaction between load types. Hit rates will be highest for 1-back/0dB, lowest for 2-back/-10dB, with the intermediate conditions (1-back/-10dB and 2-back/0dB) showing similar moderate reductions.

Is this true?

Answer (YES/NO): NO